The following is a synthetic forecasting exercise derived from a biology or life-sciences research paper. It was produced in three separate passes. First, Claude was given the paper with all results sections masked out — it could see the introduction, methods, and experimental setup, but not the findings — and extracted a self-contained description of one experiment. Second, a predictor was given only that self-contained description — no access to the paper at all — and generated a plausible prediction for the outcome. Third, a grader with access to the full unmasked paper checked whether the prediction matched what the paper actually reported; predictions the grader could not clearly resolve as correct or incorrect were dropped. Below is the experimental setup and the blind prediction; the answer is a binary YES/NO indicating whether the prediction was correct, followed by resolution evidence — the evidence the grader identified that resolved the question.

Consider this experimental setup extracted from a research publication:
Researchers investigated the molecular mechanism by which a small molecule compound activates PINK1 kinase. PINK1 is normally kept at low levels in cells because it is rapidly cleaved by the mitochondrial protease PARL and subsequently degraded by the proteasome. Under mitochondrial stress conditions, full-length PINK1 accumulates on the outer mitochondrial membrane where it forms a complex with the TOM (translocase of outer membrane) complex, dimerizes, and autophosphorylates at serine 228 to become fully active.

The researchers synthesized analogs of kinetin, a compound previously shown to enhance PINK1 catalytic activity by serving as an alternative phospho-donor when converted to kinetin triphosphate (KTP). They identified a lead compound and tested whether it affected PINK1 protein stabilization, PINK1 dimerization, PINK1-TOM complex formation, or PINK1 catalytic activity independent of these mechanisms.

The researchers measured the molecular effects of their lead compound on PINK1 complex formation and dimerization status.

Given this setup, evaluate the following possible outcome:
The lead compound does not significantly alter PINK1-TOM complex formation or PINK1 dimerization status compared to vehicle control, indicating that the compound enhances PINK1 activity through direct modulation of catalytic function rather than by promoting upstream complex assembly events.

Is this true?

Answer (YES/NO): NO